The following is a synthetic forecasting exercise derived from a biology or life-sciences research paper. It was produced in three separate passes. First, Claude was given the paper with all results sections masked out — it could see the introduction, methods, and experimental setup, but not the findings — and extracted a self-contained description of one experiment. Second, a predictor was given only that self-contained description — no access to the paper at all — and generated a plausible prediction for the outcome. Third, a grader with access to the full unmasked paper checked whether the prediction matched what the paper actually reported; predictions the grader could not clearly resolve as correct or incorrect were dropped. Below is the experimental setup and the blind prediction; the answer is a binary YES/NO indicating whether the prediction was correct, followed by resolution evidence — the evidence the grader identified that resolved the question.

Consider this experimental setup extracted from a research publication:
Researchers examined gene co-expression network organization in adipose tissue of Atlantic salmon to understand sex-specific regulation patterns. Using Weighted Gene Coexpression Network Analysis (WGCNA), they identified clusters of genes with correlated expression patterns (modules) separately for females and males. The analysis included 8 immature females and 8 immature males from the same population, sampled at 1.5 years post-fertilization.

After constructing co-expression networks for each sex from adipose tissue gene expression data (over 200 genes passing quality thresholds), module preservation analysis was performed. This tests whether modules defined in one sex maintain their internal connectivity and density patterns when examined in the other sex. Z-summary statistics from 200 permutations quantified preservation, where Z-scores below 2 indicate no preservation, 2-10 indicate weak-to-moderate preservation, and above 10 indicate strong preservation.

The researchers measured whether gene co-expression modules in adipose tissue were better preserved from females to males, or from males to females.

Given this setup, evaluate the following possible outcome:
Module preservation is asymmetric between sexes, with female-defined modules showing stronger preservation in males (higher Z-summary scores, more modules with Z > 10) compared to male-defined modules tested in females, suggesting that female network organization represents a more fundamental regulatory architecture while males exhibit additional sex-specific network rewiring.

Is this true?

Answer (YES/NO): NO